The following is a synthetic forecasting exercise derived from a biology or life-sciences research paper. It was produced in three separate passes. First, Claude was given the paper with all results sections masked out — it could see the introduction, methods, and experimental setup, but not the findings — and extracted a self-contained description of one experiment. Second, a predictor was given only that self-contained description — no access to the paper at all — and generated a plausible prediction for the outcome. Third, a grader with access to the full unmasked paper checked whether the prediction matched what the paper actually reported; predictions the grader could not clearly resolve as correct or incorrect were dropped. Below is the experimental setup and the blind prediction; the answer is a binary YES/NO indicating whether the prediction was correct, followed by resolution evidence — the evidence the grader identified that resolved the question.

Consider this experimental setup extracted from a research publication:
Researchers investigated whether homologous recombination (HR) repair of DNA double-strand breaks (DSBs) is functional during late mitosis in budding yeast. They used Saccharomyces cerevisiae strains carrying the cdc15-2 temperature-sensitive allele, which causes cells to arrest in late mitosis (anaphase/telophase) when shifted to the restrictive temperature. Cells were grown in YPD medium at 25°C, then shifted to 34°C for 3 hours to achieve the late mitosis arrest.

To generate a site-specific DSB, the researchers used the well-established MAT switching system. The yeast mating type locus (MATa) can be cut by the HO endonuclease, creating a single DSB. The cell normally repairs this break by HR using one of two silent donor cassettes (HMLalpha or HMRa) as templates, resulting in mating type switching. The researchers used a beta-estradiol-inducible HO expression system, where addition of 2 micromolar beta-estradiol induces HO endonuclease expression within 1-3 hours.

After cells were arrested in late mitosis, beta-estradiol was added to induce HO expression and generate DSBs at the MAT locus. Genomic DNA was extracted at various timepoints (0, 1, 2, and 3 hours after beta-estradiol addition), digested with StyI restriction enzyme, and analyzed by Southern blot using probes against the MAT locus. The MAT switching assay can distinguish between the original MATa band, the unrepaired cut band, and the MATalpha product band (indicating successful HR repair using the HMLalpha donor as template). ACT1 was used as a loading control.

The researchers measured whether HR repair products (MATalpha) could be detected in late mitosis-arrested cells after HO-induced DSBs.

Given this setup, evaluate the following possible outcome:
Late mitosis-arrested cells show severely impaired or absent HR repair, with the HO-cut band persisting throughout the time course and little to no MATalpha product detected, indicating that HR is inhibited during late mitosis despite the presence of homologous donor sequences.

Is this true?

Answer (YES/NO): NO